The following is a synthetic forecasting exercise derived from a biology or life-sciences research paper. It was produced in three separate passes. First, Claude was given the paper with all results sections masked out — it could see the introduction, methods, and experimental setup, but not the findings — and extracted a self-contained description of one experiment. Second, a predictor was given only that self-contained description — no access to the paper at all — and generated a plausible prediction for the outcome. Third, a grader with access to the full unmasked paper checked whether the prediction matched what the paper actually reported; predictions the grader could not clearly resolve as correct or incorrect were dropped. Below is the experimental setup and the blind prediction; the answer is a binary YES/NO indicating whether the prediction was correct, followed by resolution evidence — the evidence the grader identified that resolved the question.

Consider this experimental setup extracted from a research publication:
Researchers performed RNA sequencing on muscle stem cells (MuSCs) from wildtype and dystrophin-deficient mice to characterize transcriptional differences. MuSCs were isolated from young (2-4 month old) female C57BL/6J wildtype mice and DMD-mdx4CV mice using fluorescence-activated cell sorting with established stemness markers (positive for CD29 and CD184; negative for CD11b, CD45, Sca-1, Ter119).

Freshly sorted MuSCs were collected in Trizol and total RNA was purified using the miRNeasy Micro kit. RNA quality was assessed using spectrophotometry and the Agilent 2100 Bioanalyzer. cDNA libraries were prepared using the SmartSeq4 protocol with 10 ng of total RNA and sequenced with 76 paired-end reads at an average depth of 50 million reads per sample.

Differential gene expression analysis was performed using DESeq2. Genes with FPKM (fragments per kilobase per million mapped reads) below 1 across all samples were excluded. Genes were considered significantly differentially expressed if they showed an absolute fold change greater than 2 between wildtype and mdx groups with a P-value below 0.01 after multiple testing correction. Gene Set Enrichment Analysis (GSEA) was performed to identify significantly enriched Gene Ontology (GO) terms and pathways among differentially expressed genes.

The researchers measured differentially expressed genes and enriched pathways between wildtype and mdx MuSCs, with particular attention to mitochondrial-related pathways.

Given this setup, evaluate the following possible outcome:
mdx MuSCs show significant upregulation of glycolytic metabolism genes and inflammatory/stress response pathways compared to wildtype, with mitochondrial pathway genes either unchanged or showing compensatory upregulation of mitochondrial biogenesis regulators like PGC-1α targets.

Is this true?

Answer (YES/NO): NO